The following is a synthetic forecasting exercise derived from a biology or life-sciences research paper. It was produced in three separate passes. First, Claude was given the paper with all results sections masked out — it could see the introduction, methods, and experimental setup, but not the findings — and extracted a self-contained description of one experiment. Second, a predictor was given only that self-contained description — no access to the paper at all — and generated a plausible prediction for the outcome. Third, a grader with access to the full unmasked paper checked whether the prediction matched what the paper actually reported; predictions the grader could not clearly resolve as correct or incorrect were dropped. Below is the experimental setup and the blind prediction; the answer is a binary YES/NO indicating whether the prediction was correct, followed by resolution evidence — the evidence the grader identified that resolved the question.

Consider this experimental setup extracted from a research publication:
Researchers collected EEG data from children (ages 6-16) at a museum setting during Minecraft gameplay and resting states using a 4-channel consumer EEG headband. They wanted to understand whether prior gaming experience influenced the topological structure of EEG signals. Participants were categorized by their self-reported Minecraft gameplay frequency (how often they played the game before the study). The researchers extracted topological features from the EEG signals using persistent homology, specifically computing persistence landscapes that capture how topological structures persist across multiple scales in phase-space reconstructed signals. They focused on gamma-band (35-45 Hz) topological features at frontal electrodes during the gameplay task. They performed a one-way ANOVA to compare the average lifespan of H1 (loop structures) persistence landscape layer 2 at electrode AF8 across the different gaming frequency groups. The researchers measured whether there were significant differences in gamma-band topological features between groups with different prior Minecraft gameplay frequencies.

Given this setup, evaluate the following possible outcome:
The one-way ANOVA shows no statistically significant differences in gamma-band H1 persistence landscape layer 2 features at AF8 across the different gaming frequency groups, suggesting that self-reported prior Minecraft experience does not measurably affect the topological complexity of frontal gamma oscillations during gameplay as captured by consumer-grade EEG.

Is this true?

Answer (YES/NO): YES